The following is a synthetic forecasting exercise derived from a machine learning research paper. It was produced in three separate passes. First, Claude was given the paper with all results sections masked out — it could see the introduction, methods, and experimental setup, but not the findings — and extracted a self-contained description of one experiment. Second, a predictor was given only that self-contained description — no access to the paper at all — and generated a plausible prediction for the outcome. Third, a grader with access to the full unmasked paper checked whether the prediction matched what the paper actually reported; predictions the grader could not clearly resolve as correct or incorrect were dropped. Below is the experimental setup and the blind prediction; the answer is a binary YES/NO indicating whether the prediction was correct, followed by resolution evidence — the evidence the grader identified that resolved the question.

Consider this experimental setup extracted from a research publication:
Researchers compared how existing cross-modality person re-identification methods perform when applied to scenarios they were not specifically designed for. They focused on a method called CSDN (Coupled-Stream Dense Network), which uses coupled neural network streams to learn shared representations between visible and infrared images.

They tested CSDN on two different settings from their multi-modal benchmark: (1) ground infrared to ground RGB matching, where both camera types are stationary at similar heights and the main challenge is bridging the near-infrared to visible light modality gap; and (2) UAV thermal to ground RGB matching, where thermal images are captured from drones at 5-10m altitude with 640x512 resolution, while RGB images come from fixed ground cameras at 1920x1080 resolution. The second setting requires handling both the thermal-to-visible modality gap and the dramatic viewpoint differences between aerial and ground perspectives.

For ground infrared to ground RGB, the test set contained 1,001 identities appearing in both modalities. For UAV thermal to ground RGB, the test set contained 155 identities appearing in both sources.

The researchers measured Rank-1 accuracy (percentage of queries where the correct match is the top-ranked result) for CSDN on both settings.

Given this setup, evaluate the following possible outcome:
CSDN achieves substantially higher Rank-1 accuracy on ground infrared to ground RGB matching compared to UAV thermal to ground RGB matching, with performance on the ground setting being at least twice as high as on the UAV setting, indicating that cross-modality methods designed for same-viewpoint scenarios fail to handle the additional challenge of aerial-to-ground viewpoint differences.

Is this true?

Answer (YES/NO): YES